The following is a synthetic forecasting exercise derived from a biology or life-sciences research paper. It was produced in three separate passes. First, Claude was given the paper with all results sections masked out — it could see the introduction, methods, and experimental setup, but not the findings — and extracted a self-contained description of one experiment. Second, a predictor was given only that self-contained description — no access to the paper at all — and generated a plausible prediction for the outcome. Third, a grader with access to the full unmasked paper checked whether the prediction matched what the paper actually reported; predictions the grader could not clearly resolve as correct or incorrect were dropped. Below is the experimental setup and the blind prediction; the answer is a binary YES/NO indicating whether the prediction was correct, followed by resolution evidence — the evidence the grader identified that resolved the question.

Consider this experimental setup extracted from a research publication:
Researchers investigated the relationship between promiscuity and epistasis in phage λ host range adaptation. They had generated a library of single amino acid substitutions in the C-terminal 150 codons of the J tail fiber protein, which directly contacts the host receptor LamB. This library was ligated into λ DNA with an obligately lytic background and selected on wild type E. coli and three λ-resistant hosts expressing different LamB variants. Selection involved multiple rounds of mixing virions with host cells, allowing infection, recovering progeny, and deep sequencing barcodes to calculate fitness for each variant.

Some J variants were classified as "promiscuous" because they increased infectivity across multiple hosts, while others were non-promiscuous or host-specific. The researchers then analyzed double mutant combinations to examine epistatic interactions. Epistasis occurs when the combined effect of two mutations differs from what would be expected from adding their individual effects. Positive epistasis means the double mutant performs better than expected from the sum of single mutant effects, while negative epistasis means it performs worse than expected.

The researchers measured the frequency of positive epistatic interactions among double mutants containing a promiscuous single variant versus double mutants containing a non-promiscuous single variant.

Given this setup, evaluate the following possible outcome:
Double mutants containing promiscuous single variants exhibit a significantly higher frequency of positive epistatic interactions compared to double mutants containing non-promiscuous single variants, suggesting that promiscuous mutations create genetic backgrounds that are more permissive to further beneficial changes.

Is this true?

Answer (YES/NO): YES